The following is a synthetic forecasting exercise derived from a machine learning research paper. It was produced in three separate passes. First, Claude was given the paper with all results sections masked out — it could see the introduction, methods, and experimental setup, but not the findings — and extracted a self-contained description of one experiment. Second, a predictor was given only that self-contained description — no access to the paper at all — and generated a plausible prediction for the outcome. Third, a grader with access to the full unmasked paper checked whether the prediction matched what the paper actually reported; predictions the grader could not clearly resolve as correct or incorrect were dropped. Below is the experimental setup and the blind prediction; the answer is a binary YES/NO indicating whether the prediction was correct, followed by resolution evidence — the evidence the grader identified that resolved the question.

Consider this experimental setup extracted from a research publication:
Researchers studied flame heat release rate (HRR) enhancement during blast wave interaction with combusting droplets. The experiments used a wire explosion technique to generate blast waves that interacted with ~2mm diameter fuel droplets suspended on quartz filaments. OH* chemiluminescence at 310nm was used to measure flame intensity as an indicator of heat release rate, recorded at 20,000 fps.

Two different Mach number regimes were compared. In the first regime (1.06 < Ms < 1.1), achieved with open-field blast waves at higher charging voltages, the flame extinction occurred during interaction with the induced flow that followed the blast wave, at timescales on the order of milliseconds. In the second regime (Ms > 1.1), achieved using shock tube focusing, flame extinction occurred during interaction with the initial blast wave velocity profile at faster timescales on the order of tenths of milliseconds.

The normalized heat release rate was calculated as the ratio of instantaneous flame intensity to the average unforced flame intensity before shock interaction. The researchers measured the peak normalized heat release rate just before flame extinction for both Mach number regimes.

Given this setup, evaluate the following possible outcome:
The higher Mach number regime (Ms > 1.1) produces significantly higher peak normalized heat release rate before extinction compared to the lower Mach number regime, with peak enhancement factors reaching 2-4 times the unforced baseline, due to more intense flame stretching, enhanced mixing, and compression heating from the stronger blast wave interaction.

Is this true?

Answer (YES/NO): NO